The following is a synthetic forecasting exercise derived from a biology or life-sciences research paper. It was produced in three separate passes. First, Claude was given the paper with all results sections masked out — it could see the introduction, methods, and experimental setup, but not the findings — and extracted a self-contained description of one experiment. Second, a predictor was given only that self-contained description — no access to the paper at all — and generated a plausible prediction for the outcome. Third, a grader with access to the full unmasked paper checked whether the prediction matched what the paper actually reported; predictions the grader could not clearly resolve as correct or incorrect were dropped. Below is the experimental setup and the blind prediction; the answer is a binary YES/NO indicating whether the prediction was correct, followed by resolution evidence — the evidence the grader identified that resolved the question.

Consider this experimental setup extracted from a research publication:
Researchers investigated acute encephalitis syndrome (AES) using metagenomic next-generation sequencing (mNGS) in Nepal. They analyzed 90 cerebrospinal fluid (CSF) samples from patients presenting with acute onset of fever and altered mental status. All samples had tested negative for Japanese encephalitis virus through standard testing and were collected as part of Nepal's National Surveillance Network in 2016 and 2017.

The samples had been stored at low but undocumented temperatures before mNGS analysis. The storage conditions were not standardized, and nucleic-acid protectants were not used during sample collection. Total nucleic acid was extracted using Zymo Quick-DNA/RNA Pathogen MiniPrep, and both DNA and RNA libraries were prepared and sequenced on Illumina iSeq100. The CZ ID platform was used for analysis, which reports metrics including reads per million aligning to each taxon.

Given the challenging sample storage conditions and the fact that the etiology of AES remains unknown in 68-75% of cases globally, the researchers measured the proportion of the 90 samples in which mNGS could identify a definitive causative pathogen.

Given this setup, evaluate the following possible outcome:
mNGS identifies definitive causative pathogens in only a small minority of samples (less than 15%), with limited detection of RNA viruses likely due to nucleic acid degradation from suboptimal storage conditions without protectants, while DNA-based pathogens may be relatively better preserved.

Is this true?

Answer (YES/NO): NO